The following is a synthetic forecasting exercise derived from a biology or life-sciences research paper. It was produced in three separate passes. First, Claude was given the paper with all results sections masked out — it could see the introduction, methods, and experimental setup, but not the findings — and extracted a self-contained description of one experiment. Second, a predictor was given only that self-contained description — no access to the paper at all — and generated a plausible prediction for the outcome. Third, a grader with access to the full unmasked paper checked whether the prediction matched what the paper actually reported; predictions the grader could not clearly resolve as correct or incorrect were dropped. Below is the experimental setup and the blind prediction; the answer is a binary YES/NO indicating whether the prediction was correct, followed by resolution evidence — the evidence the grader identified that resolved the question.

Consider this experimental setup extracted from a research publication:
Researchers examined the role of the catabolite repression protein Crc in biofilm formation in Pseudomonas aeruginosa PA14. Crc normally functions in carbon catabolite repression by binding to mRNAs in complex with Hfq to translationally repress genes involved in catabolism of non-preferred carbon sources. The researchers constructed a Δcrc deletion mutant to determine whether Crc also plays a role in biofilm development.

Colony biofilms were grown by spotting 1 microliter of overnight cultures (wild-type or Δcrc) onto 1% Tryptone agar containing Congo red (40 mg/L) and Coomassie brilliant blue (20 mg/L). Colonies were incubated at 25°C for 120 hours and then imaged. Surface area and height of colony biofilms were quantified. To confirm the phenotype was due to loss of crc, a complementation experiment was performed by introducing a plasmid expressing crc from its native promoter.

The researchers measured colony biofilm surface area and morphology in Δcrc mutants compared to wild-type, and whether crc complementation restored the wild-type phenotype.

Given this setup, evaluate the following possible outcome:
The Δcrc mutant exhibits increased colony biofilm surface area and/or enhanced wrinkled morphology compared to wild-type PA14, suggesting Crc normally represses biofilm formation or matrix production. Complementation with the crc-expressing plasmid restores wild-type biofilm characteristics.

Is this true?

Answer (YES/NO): NO